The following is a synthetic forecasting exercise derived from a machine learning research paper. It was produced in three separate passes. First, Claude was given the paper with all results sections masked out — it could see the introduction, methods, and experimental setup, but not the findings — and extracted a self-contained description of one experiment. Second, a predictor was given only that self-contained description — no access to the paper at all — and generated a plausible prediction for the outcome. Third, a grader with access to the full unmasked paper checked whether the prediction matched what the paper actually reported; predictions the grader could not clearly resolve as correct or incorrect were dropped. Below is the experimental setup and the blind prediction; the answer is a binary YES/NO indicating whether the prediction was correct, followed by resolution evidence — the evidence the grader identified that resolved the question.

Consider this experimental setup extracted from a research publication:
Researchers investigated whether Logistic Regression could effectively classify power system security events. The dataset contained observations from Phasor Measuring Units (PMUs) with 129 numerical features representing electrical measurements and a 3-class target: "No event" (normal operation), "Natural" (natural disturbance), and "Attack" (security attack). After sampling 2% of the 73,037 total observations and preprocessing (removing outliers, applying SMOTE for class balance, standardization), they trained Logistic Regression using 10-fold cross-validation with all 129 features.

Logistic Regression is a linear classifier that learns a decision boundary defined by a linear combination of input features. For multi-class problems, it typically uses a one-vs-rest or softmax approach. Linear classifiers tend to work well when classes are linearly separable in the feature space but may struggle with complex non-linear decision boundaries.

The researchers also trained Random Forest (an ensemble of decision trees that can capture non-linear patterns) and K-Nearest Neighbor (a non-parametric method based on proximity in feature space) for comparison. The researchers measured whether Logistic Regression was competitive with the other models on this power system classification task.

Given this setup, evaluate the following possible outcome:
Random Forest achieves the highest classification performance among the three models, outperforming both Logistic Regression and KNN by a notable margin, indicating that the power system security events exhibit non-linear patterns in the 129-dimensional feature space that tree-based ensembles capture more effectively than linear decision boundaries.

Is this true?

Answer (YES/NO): YES